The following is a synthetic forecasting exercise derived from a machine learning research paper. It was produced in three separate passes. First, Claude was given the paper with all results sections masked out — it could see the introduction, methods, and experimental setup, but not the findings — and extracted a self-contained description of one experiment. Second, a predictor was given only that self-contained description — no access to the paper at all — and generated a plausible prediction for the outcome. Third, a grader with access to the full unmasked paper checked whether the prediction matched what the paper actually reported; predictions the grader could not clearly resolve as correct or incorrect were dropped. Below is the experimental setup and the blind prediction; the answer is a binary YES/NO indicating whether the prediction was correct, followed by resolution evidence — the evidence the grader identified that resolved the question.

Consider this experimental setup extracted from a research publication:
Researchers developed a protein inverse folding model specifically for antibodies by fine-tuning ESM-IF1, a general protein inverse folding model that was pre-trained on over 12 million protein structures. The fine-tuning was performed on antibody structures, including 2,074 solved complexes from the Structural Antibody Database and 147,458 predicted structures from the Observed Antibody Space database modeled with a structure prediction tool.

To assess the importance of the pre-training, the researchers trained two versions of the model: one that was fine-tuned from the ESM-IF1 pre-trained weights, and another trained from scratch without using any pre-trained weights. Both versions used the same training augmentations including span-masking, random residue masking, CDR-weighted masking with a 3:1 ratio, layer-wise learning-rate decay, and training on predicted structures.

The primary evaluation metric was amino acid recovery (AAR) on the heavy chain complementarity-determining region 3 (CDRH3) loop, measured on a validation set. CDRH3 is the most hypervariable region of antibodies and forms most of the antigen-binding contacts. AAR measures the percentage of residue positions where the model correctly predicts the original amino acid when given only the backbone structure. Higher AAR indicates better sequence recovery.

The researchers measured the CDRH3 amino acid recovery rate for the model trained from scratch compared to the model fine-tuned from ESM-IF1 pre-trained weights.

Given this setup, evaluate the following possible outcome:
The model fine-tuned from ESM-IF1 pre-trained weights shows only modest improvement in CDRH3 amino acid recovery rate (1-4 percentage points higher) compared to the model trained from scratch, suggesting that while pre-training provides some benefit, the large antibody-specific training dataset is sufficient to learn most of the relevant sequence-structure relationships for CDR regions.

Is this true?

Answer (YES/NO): NO